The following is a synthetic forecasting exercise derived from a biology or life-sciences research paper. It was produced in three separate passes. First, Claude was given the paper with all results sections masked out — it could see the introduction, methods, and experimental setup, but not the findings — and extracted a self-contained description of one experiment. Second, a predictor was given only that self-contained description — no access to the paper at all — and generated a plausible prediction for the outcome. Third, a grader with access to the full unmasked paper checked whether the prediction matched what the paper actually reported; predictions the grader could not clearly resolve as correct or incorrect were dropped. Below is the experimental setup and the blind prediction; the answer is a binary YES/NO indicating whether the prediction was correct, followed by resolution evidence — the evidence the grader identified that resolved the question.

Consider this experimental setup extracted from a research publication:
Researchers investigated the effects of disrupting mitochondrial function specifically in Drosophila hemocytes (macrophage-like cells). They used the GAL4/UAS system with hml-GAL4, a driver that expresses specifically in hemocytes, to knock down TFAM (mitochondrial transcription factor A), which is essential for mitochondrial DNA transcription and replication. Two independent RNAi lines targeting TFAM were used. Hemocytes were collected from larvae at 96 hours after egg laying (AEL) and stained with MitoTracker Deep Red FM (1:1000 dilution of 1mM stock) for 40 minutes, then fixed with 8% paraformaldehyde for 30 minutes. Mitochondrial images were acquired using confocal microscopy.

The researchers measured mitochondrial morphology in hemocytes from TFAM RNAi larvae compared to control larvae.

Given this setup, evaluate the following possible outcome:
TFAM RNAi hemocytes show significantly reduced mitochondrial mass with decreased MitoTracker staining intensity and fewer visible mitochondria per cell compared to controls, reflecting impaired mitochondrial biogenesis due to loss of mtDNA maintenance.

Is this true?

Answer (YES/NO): NO